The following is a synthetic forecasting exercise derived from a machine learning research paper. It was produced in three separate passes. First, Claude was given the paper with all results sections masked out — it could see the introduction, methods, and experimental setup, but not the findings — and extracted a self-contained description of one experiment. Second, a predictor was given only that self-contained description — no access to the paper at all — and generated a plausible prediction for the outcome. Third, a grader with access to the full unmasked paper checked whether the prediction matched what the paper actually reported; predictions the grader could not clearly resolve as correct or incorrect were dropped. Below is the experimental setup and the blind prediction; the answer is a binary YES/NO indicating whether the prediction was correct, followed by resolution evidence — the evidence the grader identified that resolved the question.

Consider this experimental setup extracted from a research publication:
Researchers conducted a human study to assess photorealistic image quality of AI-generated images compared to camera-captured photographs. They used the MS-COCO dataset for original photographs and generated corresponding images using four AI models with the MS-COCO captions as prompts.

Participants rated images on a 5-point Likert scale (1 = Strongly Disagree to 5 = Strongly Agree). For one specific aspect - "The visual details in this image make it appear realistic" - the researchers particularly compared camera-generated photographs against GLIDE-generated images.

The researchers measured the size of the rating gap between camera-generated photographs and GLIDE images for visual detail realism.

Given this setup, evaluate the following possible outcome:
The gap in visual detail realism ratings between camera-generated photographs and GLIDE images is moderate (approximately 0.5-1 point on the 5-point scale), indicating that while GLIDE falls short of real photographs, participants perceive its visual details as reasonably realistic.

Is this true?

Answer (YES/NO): NO